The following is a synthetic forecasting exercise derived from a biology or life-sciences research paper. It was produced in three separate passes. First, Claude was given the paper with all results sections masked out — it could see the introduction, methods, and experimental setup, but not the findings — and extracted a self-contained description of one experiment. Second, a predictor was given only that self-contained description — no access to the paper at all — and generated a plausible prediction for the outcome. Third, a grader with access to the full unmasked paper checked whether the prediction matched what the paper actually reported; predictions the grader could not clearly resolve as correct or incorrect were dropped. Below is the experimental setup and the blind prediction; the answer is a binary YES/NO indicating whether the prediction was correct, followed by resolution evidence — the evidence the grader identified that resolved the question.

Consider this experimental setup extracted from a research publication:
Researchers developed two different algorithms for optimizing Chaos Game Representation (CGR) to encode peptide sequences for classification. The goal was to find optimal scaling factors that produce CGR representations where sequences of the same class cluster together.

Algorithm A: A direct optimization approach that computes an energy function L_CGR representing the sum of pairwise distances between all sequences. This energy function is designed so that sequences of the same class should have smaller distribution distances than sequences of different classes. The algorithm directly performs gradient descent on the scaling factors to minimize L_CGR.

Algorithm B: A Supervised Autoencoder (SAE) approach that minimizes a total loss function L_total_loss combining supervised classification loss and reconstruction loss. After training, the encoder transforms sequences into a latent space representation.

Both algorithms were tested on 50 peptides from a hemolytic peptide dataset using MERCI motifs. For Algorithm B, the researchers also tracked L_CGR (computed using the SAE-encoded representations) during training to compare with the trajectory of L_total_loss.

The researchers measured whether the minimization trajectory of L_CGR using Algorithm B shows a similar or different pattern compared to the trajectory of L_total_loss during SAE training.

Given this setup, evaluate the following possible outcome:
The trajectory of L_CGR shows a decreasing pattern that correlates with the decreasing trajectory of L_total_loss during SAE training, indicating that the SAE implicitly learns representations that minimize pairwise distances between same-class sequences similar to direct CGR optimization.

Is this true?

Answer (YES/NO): YES